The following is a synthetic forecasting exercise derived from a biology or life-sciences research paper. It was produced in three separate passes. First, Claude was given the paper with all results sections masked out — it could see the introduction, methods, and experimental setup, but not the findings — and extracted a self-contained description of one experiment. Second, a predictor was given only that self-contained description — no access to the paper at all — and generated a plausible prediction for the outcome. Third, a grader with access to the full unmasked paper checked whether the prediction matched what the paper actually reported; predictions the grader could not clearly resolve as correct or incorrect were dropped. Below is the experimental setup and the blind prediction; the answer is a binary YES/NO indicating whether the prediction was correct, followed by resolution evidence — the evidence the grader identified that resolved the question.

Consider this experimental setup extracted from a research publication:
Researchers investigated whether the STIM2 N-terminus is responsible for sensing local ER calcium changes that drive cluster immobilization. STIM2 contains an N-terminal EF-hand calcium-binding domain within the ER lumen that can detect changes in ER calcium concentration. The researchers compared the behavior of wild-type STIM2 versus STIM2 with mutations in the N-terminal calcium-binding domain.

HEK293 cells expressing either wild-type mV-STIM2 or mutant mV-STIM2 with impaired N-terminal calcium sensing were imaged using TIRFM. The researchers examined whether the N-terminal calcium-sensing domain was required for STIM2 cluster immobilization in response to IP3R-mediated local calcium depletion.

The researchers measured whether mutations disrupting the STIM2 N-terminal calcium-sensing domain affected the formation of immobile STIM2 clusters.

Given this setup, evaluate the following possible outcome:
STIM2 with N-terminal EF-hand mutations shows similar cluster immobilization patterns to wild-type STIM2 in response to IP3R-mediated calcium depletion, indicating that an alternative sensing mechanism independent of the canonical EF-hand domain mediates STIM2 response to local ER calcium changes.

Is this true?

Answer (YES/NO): NO